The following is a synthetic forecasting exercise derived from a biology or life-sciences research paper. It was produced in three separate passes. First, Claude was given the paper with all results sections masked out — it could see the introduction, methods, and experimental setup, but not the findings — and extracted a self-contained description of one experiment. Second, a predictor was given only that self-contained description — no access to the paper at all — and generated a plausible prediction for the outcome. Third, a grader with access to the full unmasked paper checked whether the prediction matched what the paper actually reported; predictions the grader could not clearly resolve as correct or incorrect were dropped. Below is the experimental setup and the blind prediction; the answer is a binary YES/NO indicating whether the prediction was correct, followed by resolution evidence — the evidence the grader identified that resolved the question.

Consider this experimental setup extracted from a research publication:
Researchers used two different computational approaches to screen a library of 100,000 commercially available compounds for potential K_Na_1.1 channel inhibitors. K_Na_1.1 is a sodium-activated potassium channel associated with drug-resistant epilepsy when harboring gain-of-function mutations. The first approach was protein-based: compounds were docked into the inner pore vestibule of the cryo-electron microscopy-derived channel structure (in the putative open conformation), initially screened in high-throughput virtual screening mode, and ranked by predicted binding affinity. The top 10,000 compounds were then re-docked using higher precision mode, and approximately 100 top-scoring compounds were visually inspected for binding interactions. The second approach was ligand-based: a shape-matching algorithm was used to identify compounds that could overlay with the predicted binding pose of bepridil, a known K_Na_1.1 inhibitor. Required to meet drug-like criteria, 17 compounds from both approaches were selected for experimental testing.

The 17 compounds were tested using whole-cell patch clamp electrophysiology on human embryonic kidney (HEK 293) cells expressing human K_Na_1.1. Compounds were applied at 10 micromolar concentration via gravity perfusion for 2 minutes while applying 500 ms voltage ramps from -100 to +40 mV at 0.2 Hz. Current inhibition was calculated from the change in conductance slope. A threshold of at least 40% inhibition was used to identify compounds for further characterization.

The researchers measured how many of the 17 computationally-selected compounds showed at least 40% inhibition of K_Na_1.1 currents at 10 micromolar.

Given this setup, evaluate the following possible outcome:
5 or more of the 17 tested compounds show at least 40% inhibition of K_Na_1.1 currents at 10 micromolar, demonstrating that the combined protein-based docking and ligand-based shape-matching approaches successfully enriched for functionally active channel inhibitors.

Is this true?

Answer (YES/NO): YES